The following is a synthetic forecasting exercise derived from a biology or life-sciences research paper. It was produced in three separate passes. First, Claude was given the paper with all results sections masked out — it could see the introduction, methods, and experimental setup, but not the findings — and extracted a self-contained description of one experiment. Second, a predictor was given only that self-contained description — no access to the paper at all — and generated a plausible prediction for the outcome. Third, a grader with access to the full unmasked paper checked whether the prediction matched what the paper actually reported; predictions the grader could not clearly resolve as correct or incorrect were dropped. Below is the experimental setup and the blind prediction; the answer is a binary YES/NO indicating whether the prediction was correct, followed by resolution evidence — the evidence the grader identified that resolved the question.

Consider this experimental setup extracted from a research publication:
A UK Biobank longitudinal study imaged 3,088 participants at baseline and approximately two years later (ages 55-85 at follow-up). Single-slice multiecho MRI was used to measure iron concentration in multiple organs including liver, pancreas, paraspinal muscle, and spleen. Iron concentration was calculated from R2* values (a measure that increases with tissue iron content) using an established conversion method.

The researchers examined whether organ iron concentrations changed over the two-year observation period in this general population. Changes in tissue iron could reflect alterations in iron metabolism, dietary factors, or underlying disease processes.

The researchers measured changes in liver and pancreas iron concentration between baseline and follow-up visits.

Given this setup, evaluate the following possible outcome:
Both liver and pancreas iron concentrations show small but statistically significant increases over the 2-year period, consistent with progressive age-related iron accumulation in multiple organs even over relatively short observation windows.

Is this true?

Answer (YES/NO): NO